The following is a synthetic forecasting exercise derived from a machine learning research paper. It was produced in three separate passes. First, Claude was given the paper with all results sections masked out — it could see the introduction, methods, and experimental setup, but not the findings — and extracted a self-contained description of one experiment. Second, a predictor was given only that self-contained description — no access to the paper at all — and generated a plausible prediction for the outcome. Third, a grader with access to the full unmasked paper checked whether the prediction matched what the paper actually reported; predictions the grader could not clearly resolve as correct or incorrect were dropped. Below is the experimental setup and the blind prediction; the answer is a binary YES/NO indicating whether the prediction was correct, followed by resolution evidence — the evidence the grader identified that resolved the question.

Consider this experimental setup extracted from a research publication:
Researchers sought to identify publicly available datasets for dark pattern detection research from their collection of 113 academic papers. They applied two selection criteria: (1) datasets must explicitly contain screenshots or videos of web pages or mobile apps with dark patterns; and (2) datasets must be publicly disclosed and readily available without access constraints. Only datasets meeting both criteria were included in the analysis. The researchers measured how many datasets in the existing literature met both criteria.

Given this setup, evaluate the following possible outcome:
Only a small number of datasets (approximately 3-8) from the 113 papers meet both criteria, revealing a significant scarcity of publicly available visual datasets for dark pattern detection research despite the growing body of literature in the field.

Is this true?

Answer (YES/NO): YES